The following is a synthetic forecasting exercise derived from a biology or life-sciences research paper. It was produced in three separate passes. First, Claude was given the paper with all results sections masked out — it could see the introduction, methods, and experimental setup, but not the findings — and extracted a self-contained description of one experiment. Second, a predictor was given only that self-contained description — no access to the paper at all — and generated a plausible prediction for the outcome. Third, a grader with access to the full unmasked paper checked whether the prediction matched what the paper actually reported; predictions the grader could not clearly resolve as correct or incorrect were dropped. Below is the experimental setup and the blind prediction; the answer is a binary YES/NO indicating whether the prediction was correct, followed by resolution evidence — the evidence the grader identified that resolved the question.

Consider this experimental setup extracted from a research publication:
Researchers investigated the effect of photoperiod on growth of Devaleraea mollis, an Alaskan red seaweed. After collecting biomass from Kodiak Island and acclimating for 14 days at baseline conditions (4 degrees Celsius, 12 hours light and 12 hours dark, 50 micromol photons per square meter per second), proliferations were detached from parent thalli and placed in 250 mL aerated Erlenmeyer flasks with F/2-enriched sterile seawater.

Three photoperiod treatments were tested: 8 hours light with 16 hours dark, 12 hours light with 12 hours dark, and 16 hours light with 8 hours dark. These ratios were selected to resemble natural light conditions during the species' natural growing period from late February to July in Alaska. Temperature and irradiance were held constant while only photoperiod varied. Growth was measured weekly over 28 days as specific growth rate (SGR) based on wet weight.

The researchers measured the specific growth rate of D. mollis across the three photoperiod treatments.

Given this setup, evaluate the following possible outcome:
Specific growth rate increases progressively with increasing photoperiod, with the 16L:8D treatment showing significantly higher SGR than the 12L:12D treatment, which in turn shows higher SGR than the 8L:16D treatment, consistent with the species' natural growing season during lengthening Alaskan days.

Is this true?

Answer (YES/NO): NO